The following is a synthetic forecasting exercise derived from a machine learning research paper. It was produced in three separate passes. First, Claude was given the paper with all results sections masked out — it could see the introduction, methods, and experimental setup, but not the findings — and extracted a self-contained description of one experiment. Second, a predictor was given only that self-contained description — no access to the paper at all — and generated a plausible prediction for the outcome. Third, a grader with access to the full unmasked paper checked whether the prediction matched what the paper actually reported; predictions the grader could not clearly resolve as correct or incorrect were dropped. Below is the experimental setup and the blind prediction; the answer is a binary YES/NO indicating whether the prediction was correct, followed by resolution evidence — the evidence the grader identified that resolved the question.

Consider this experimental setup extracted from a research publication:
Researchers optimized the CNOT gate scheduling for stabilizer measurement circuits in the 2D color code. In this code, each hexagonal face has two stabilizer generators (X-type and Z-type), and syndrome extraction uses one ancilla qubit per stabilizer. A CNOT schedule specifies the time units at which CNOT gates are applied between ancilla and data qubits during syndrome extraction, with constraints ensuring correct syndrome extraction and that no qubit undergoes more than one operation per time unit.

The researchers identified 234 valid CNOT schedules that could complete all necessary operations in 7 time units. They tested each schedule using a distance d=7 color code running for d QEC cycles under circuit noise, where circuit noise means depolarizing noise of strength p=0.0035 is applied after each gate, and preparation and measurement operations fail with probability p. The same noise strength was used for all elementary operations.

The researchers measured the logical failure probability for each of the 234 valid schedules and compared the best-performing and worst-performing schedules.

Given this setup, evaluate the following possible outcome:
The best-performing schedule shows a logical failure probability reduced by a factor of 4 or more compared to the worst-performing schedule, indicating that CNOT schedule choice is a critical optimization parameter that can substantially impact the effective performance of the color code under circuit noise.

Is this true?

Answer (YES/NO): NO